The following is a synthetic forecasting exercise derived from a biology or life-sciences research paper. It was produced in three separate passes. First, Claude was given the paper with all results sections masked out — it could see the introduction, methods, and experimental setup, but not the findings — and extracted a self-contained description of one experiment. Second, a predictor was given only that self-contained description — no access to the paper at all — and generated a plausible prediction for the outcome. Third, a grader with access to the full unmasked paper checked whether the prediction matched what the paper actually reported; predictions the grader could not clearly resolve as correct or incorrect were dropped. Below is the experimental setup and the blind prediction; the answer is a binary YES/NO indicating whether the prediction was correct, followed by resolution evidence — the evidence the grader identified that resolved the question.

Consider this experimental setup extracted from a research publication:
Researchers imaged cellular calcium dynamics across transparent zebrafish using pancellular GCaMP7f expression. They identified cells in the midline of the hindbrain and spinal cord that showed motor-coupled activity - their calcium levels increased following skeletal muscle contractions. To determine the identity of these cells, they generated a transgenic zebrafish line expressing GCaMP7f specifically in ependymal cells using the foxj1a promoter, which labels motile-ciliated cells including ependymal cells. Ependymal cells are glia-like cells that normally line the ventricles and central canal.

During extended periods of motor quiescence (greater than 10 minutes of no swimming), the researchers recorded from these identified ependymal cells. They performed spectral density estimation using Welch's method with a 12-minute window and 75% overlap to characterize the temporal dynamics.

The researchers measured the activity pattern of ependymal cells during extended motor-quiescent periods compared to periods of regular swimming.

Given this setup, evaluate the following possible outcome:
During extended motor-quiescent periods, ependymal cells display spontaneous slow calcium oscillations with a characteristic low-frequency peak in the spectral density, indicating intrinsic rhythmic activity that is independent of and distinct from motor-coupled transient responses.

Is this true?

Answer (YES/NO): YES